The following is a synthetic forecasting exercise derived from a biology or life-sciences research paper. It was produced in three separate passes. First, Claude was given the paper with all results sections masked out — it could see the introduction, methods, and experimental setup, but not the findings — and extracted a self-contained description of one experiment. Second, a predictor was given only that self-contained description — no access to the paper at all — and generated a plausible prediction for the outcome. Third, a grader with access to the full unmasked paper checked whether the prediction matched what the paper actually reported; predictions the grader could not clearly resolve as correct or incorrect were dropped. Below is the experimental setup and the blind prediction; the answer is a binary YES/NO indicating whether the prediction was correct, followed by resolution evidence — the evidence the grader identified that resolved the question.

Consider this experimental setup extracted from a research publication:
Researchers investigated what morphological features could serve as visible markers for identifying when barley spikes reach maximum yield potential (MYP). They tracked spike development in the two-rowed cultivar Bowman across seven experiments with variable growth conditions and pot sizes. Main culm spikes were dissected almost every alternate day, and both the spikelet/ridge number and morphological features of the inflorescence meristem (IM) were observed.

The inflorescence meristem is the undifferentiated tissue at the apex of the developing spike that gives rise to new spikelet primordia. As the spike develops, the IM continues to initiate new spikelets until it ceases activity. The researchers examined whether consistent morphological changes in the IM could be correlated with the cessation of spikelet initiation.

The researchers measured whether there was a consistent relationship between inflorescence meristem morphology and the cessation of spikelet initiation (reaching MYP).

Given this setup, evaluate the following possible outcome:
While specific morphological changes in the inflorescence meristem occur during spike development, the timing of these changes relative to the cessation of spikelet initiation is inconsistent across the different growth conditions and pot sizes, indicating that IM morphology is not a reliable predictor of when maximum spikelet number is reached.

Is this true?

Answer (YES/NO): NO